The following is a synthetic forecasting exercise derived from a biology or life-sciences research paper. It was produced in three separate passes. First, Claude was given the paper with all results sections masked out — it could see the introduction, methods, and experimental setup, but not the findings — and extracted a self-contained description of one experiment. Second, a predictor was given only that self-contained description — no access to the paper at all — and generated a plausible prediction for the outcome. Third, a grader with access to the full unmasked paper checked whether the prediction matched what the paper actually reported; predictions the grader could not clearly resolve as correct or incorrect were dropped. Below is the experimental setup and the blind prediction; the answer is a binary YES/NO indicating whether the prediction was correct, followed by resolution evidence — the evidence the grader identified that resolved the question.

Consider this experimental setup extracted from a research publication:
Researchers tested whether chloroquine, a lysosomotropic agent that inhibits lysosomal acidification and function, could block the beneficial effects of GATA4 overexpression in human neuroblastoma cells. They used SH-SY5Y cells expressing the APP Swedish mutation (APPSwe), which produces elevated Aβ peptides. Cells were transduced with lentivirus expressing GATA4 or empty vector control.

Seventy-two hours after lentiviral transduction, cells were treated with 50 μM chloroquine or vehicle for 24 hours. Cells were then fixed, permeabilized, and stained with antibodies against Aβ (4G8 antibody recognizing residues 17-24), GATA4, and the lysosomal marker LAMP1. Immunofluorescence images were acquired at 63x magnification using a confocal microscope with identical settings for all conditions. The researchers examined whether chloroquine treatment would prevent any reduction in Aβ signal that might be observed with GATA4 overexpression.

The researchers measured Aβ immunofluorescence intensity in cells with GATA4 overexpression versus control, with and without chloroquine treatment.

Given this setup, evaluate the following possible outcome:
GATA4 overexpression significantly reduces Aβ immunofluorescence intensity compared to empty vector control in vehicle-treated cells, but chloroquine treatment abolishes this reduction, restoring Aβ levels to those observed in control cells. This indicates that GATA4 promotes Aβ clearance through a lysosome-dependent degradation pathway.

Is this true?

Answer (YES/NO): YES